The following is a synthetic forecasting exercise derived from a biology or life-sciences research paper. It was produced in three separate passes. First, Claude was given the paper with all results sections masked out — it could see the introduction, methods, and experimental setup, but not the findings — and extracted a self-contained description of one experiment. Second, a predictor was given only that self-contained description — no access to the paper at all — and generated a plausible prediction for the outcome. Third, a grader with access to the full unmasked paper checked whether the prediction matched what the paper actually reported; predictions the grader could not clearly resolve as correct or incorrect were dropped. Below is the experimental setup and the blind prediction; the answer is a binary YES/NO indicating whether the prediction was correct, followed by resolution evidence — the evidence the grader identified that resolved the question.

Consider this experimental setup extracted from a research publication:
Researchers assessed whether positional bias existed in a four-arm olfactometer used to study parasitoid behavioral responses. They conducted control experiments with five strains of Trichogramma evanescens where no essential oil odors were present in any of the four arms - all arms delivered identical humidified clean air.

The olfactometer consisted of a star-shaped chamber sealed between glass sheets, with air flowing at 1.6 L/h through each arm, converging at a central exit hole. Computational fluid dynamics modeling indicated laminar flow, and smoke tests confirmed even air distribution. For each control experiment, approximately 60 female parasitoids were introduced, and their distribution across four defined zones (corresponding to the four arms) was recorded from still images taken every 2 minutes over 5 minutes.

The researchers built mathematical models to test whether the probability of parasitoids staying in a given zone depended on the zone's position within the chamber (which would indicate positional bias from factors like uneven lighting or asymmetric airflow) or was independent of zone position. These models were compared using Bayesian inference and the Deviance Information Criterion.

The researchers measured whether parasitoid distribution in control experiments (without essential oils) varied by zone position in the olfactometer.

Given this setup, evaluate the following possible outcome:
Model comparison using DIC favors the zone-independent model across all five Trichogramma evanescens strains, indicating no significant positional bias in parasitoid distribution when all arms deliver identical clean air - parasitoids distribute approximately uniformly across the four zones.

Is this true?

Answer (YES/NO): YES